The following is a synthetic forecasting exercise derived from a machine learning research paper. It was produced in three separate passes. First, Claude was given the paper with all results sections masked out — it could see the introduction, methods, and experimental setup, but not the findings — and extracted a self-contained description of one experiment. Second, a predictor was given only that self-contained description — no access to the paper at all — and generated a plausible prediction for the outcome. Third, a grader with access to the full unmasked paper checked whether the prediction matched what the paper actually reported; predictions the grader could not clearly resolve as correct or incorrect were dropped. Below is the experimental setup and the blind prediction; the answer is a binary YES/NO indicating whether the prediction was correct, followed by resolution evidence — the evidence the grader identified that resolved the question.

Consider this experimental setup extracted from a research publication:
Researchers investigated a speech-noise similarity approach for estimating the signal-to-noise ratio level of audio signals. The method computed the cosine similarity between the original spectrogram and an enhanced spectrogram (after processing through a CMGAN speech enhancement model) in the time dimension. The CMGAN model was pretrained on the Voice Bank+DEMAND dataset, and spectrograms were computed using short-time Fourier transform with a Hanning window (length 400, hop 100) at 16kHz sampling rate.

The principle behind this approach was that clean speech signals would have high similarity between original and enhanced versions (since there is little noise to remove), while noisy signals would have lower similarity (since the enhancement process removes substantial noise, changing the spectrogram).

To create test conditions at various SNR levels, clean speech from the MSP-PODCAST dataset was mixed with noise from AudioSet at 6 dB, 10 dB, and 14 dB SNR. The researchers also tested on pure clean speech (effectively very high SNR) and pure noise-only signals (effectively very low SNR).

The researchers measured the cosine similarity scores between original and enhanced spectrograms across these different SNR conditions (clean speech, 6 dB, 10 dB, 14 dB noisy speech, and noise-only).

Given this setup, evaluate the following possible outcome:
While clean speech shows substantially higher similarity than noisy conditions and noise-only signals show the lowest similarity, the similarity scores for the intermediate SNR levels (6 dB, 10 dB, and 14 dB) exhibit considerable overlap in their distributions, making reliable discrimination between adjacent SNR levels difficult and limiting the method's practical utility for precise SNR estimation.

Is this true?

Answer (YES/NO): NO